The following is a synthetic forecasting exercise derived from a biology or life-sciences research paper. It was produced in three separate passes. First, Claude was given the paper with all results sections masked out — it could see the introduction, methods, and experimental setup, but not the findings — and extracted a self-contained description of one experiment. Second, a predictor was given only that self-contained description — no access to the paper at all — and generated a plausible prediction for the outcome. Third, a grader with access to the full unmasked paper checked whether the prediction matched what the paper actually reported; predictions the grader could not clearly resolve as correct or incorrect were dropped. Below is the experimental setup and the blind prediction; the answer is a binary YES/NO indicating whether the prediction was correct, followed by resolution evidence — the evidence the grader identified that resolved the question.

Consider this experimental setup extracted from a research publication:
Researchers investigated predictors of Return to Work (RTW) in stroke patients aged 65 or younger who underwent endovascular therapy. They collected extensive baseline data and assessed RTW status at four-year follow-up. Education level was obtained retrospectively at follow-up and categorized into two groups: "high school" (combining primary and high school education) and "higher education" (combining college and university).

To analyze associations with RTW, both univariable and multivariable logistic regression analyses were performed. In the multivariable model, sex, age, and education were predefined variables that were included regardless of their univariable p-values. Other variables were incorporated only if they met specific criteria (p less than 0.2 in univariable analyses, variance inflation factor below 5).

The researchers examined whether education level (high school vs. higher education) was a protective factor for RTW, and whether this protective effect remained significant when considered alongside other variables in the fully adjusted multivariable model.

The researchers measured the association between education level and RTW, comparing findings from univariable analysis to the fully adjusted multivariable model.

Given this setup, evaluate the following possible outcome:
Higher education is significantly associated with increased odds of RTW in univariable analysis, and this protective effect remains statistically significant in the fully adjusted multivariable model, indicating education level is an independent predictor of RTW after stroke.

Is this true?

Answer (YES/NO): NO